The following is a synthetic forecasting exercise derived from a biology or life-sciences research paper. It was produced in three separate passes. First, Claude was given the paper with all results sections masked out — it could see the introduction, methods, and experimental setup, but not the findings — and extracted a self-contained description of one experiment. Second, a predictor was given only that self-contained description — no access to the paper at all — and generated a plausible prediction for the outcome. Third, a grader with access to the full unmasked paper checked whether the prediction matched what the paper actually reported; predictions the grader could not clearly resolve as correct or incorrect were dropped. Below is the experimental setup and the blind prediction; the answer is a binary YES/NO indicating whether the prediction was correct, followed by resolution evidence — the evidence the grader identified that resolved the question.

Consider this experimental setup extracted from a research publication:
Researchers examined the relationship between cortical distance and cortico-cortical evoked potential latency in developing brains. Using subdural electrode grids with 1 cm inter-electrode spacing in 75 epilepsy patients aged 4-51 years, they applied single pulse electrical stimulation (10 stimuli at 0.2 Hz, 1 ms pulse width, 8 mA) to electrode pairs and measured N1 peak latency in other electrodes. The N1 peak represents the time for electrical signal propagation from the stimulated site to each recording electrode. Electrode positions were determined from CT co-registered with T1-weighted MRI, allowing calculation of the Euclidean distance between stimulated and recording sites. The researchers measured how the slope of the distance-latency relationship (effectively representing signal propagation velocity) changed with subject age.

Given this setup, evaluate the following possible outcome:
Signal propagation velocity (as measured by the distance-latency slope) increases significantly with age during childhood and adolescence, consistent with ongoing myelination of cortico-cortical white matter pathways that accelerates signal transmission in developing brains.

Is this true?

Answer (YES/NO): YES